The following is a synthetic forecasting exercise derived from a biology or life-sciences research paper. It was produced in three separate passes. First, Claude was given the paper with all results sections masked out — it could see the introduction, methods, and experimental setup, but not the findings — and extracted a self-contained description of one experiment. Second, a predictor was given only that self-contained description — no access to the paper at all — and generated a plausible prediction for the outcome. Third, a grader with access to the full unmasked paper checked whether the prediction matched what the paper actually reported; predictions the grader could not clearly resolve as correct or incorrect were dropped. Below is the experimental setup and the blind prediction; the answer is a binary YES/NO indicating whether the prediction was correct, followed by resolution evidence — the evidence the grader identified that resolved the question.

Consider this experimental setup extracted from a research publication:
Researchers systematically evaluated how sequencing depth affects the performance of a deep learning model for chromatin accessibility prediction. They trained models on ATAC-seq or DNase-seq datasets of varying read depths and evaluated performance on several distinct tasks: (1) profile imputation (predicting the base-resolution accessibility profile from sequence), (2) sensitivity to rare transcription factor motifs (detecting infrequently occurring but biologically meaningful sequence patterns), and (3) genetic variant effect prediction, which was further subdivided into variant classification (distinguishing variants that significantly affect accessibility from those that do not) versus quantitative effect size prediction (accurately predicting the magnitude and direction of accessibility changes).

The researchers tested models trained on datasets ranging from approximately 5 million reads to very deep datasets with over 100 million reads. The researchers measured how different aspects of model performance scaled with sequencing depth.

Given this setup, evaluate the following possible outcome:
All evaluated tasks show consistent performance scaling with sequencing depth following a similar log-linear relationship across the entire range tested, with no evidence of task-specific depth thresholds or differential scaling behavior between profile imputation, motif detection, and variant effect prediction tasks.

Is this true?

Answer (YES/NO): NO